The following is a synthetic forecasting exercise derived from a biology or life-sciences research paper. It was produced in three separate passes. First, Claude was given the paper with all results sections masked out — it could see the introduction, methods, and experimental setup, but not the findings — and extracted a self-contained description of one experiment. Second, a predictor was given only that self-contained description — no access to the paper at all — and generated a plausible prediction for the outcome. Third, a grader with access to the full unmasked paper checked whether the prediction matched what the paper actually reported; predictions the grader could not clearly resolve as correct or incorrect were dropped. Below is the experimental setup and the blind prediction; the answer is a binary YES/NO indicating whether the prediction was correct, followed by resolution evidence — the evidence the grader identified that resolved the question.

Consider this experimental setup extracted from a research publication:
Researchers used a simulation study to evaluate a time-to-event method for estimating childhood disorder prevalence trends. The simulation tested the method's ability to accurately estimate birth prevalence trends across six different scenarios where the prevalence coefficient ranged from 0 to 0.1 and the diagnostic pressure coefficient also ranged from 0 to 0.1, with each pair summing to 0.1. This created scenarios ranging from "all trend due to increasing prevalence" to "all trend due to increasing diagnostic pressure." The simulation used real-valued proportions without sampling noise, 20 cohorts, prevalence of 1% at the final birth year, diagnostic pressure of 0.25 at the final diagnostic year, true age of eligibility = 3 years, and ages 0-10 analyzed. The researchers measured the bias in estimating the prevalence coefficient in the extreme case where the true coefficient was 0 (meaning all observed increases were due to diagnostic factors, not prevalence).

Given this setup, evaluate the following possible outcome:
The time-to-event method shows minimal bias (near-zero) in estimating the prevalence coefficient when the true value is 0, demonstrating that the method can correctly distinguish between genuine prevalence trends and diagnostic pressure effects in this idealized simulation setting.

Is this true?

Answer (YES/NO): YES